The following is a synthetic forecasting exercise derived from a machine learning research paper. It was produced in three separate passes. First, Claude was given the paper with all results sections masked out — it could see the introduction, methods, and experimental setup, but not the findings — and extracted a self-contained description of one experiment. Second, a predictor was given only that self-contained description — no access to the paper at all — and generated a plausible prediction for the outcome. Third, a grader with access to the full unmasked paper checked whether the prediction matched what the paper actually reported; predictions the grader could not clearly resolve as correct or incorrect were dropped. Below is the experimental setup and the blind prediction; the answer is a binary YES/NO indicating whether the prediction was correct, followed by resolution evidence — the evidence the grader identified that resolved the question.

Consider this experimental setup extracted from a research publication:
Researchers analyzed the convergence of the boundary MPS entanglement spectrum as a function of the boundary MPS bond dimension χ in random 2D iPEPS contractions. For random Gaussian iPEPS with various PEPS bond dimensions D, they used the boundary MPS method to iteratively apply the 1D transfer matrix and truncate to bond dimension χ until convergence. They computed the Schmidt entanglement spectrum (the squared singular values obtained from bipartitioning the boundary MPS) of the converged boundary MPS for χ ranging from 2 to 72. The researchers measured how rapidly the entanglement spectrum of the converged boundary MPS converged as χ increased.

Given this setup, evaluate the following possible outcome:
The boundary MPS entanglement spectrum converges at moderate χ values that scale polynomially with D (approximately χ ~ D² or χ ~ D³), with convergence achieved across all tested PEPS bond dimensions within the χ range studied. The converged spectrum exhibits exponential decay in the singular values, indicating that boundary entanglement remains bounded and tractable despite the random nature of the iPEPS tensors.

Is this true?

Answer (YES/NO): NO